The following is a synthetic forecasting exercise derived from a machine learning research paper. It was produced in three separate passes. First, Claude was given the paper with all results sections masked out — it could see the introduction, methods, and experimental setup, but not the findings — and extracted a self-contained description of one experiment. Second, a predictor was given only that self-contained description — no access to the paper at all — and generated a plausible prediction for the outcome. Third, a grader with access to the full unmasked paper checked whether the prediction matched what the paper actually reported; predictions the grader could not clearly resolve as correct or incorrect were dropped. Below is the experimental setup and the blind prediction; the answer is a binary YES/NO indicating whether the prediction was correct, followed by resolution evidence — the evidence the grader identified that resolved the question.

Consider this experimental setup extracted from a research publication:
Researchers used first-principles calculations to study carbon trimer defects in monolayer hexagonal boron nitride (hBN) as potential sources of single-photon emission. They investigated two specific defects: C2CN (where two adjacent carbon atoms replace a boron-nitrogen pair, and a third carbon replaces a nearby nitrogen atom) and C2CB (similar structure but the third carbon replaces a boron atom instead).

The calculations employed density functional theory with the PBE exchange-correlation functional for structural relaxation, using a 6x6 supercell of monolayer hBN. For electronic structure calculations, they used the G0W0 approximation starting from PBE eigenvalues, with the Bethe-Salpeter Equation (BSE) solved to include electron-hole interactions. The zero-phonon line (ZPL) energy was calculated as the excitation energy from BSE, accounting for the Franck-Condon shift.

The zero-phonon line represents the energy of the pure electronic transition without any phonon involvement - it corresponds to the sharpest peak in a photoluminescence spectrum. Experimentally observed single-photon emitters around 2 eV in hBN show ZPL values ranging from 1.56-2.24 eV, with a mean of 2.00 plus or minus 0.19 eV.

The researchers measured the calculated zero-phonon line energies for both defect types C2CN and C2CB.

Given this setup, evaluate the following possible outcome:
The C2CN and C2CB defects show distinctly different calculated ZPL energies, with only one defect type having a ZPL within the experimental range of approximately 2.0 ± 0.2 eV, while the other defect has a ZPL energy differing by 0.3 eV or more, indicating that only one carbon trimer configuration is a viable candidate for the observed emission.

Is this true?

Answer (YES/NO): YES